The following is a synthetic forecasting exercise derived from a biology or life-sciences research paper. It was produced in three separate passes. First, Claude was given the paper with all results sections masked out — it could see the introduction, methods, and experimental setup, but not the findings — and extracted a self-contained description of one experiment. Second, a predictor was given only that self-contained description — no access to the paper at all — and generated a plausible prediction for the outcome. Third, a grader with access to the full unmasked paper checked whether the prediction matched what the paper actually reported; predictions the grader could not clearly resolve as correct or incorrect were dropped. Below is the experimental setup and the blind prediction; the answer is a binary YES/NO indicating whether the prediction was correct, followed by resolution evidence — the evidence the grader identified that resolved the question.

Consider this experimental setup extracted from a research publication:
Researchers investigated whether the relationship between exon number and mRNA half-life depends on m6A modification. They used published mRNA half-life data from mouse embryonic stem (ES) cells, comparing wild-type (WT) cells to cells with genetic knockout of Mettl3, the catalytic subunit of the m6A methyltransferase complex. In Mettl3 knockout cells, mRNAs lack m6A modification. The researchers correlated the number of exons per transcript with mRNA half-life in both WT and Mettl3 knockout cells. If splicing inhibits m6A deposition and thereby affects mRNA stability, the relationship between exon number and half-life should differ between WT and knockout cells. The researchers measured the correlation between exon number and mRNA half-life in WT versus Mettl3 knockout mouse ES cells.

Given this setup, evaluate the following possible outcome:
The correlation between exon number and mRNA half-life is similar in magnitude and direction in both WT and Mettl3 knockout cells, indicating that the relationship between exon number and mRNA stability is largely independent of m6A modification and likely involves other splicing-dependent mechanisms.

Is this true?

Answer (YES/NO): NO